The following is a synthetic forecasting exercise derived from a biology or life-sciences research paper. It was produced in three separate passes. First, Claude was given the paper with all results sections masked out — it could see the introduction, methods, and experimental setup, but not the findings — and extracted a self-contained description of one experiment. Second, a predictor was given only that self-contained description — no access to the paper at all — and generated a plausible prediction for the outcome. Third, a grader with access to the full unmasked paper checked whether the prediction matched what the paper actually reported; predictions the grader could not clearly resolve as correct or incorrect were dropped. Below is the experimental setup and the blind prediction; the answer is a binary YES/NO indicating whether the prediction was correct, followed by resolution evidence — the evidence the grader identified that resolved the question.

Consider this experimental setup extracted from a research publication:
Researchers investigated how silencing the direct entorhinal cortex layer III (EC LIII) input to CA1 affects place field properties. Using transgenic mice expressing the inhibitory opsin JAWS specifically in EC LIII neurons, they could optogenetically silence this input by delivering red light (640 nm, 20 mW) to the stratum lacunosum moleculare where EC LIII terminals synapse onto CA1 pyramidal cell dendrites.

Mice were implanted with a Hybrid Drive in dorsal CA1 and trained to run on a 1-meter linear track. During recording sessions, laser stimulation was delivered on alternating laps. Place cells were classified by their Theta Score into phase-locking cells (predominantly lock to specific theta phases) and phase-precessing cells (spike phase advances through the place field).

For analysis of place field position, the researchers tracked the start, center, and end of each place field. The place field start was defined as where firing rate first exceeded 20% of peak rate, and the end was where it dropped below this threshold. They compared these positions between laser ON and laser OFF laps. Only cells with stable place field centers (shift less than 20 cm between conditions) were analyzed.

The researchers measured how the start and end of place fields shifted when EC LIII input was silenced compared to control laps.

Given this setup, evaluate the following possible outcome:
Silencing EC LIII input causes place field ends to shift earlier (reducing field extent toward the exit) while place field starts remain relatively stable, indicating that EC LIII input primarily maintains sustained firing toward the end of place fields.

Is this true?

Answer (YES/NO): NO